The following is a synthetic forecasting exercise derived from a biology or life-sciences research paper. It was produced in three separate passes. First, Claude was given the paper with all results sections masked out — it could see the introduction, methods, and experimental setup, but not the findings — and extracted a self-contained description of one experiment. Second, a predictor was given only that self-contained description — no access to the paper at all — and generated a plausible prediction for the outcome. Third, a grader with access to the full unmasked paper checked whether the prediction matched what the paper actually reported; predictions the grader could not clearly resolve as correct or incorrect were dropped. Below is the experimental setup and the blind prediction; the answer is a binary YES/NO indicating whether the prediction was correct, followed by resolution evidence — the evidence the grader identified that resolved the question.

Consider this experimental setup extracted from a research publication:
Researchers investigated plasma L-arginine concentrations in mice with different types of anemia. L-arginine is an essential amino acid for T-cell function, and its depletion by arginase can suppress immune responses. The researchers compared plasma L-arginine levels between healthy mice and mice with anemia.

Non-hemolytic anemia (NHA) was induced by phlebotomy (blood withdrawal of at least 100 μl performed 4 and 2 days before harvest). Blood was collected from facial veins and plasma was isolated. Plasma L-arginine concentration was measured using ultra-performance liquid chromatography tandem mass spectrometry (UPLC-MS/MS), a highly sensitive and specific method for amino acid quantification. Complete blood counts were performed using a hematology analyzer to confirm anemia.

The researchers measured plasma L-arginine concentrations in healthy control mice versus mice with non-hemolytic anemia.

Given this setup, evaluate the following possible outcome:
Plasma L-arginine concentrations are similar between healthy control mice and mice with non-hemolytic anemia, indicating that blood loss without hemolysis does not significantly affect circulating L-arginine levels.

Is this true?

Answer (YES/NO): YES